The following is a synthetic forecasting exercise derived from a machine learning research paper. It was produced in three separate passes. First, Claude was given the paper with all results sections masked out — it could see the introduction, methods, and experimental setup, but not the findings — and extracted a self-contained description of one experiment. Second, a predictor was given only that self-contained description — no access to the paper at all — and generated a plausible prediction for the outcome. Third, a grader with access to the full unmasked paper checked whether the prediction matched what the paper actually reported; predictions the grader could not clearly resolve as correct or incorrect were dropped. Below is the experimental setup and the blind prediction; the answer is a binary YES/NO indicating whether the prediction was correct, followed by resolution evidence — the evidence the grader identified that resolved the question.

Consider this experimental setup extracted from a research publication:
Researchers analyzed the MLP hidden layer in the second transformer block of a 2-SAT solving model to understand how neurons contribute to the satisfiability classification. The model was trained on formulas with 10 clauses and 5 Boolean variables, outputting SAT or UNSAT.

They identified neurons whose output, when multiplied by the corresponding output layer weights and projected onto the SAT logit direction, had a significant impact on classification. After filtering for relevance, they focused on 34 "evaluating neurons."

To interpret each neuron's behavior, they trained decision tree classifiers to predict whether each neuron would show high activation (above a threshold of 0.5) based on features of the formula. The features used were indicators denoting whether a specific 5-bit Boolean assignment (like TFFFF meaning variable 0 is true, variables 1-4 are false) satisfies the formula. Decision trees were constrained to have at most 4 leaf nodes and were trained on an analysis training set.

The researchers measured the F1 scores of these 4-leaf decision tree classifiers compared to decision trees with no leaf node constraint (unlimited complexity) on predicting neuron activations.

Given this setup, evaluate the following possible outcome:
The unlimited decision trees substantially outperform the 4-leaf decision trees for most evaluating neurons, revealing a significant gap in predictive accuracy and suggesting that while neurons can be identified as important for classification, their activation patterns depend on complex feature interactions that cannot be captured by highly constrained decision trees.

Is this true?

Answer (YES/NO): NO